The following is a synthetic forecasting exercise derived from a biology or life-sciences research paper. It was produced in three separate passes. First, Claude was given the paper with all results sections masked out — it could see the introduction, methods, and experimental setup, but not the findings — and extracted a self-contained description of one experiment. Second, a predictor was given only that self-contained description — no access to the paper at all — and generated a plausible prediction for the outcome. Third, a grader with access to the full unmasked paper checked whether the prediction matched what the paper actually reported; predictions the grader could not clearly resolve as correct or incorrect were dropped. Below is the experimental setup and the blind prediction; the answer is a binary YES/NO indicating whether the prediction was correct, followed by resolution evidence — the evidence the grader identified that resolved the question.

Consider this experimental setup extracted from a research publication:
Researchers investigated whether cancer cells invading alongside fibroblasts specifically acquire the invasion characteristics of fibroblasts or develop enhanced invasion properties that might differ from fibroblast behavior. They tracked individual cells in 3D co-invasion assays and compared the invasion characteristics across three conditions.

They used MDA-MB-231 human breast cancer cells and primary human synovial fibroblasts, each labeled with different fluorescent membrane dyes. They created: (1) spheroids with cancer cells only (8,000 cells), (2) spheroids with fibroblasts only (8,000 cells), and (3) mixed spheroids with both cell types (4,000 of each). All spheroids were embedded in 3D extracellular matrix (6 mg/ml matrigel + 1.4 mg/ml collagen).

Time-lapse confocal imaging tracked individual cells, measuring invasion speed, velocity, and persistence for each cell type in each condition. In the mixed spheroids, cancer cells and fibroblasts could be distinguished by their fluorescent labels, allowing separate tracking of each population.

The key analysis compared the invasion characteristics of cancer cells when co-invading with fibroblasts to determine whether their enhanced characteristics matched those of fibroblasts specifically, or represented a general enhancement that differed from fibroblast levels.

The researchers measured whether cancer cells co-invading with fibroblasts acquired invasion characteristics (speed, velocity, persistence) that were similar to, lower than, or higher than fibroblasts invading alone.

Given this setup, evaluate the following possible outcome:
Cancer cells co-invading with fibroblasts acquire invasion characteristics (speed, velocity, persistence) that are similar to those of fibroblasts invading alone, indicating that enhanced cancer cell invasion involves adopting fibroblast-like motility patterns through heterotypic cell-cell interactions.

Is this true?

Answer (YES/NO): YES